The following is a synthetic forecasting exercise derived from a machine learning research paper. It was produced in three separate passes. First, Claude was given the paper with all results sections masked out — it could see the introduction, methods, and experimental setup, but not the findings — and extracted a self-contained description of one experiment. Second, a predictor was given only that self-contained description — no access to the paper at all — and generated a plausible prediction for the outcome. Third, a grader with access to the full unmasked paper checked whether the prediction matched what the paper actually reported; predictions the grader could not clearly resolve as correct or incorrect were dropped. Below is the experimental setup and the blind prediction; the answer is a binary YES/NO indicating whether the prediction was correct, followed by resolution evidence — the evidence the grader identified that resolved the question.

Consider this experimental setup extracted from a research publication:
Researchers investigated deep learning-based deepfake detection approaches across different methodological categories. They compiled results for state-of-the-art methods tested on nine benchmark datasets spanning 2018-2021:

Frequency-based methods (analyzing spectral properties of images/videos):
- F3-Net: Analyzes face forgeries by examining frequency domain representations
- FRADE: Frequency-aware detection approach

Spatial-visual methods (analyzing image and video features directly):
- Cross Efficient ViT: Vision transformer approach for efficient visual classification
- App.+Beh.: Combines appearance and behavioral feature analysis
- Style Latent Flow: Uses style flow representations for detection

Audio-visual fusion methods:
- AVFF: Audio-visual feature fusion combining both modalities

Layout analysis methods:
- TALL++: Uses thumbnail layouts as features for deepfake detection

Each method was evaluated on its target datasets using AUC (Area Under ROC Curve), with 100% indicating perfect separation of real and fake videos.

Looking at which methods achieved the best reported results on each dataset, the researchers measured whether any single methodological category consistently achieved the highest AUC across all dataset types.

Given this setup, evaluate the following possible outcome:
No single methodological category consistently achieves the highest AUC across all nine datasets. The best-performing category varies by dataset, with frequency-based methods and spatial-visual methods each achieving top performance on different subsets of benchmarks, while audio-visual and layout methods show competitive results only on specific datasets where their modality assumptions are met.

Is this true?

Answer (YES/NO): YES